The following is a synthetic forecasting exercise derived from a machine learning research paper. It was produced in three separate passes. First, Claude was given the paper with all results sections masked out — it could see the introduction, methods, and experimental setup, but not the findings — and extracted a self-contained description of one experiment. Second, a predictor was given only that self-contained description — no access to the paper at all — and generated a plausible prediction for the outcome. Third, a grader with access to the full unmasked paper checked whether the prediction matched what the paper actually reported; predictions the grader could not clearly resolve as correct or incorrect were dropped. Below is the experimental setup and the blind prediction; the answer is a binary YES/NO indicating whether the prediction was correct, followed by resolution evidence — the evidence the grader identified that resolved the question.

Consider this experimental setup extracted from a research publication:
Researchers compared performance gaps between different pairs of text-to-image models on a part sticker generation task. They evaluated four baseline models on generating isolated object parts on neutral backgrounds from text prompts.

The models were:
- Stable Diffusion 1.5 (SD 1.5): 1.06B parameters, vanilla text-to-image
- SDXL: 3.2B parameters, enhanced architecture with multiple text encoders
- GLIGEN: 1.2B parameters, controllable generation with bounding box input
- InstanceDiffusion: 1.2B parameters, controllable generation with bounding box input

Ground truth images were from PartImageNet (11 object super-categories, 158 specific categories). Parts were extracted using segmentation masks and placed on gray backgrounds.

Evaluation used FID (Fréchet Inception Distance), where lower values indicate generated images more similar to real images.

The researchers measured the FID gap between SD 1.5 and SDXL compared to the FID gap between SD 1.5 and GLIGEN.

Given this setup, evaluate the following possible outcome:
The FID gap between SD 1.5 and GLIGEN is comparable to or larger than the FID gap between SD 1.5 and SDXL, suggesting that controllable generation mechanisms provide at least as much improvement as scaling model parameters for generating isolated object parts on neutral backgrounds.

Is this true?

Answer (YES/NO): NO